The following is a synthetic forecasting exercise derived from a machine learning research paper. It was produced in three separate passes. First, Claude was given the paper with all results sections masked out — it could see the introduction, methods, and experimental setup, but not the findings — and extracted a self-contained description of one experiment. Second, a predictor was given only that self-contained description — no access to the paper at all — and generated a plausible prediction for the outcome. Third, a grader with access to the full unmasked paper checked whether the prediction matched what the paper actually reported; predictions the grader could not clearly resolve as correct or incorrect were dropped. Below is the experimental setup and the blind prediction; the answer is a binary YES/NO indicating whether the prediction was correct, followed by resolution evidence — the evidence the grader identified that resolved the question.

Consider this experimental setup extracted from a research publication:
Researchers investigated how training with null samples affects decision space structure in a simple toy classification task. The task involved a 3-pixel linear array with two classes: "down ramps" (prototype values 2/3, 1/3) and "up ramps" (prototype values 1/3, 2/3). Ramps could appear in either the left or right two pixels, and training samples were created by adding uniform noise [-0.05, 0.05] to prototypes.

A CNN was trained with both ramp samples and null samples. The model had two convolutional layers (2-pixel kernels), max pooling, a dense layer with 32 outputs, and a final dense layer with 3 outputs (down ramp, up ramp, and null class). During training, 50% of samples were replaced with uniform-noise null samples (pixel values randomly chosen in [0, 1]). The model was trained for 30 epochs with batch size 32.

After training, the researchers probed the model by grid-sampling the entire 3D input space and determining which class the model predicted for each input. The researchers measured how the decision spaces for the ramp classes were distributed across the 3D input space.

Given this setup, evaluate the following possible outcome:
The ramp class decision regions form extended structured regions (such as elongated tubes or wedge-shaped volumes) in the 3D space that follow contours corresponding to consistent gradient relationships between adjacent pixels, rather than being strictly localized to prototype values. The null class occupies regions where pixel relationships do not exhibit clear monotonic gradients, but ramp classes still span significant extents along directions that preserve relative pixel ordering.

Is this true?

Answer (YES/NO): NO